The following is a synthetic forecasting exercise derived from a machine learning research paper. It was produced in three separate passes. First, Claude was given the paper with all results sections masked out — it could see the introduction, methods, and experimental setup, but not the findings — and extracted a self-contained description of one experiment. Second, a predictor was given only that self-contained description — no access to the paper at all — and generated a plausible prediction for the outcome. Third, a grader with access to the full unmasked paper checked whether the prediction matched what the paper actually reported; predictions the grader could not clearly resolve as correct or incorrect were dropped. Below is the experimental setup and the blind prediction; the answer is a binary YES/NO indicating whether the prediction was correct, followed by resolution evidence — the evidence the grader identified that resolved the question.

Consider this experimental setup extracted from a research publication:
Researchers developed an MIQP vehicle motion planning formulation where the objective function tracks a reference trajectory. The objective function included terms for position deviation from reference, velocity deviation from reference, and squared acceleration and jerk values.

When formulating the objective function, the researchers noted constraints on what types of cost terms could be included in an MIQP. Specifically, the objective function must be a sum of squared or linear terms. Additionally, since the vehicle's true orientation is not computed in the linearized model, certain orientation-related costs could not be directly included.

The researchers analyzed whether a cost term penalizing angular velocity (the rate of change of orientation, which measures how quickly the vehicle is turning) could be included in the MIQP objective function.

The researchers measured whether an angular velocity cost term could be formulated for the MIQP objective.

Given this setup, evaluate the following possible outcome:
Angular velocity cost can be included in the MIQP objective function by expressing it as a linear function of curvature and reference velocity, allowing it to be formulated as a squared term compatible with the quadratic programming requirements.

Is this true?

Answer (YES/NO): NO